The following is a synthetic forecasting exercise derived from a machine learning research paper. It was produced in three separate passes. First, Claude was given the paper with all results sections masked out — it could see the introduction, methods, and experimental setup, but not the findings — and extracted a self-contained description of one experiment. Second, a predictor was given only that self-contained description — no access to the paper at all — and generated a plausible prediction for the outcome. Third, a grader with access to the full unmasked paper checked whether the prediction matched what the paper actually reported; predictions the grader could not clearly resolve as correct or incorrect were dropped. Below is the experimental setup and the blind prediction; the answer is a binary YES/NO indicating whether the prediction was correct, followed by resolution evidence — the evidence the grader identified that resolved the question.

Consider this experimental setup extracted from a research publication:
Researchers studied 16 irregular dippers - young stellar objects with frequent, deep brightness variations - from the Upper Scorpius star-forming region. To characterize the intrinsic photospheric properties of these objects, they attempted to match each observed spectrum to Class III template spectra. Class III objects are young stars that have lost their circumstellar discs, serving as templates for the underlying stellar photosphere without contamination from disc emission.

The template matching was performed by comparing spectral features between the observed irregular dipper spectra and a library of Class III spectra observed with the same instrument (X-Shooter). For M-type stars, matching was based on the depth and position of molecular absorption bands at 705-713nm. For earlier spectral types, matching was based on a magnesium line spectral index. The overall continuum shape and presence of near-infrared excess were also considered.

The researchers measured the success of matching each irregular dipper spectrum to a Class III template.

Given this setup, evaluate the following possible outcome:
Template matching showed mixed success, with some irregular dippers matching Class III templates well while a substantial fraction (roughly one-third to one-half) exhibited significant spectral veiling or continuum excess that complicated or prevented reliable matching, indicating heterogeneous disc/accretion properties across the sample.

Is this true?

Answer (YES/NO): NO